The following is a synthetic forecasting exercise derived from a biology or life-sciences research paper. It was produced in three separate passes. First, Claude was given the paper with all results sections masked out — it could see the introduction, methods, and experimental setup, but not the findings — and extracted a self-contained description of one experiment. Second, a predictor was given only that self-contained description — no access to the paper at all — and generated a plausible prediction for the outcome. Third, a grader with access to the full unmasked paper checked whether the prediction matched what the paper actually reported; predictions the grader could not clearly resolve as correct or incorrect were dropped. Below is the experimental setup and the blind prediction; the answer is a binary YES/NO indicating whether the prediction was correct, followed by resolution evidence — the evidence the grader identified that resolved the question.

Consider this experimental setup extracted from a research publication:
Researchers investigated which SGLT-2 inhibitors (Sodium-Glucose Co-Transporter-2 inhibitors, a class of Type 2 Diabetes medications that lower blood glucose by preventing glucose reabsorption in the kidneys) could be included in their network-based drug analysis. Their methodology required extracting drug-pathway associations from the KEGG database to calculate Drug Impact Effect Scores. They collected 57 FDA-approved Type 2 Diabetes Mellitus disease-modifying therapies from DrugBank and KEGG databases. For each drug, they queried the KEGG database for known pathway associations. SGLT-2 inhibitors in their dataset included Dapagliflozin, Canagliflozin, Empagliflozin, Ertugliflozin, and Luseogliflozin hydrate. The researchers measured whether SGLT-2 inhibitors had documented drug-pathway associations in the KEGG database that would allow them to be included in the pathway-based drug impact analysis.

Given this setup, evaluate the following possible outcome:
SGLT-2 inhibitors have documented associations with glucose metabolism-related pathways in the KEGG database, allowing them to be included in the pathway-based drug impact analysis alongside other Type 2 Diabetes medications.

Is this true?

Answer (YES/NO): NO